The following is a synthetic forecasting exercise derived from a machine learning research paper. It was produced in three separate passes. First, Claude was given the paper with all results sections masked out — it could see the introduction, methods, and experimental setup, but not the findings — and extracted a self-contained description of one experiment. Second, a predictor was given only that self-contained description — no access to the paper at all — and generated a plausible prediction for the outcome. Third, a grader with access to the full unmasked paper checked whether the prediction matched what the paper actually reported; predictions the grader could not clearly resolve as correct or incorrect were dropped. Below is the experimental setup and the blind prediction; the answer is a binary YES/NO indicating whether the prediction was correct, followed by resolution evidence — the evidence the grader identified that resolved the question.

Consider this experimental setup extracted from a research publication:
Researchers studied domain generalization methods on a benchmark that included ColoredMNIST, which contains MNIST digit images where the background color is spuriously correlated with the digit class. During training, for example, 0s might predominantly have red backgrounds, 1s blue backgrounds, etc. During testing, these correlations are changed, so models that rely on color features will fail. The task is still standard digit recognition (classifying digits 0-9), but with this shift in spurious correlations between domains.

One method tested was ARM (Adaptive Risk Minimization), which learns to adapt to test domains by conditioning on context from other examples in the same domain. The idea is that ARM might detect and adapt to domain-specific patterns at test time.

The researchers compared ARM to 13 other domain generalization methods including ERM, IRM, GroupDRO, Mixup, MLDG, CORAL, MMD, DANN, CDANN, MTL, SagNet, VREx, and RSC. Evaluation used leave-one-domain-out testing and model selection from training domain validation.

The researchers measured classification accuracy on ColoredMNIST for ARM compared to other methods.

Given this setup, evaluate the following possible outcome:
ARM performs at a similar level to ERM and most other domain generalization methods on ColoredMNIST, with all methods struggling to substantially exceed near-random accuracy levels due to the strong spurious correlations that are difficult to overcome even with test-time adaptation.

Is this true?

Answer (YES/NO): NO